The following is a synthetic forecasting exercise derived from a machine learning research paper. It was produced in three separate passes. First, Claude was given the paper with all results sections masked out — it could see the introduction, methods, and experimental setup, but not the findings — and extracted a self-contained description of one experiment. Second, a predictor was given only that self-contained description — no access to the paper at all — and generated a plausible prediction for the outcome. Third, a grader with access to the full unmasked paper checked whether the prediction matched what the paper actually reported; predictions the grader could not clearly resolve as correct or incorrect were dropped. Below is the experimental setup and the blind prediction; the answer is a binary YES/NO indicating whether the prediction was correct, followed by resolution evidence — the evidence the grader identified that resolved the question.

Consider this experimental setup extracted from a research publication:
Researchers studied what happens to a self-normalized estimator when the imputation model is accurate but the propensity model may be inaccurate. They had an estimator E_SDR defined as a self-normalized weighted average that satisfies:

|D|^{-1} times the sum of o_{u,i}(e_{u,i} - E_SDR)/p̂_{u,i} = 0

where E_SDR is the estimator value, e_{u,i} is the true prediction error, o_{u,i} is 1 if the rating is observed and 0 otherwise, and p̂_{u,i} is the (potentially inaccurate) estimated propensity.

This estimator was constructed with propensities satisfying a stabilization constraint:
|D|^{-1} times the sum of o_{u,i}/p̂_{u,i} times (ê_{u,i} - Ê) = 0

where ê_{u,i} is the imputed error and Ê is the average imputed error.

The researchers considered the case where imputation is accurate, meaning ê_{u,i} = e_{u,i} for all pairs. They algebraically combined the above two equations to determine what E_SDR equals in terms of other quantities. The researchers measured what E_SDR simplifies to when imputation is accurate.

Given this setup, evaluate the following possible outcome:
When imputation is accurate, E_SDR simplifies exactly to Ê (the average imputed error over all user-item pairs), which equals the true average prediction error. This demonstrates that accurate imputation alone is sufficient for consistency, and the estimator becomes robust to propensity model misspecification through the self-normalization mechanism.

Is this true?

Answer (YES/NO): YES